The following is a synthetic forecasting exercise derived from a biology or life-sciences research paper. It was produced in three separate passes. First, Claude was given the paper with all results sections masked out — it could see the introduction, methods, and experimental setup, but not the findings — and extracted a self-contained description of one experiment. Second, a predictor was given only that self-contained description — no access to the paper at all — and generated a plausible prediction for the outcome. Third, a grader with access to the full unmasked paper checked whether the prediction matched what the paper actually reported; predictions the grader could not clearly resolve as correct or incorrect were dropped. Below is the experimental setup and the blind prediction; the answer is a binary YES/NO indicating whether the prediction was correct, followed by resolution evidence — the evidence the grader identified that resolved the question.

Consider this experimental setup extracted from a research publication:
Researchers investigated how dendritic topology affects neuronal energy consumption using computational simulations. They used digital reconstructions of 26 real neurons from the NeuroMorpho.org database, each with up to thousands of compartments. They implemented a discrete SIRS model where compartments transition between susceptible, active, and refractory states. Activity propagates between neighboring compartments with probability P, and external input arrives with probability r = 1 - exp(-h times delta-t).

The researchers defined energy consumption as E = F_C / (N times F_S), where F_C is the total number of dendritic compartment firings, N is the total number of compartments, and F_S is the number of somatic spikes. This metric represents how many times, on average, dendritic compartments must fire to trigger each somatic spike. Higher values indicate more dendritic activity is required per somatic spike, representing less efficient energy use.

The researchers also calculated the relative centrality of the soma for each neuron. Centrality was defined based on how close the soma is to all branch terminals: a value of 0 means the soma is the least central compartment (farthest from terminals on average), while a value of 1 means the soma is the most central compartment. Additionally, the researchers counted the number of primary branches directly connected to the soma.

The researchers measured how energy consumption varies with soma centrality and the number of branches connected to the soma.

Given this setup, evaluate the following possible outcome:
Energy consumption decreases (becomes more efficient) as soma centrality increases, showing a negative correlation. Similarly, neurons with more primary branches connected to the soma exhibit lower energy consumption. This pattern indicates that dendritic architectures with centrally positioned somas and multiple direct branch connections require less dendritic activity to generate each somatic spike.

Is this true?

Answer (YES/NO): YES